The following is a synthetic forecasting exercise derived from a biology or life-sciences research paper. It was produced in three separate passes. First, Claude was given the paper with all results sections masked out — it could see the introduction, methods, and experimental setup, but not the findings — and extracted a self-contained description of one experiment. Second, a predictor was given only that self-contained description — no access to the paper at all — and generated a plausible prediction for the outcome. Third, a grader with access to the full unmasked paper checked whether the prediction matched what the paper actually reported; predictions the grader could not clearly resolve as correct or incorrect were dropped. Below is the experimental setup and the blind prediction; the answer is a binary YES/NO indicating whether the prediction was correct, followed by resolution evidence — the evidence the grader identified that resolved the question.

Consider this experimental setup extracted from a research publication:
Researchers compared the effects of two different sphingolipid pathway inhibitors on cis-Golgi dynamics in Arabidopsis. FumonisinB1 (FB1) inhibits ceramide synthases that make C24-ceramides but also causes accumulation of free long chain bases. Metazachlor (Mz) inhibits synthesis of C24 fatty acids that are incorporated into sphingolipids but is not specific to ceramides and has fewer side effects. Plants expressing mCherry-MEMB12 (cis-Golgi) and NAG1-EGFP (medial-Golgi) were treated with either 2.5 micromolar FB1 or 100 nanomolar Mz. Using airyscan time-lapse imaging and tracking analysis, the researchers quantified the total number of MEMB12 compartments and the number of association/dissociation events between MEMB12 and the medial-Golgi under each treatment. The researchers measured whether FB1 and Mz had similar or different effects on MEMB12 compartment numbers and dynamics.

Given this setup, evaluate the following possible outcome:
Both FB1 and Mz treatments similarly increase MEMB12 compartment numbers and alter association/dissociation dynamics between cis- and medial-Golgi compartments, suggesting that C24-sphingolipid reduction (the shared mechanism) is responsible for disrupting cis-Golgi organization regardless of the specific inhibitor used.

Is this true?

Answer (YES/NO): NO